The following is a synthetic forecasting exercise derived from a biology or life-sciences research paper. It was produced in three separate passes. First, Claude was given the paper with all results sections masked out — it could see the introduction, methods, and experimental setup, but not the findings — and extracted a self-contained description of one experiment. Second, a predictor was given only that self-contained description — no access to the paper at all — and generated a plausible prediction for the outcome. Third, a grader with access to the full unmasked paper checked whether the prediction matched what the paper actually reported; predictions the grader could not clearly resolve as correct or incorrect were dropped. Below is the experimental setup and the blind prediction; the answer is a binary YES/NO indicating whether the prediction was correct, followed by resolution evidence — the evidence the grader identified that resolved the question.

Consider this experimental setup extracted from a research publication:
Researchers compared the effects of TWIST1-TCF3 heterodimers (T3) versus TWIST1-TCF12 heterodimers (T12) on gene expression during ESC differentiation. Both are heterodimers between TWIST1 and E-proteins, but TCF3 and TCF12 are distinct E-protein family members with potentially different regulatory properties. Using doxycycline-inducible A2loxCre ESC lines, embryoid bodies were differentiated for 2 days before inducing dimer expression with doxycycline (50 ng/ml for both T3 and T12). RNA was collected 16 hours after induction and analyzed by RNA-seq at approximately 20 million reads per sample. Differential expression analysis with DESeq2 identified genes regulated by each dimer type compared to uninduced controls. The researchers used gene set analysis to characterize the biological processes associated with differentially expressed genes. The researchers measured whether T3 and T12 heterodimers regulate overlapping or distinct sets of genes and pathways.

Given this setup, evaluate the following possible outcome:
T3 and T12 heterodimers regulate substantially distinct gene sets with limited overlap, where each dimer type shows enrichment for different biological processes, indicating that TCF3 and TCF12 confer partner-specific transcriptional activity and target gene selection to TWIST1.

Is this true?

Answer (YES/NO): NO